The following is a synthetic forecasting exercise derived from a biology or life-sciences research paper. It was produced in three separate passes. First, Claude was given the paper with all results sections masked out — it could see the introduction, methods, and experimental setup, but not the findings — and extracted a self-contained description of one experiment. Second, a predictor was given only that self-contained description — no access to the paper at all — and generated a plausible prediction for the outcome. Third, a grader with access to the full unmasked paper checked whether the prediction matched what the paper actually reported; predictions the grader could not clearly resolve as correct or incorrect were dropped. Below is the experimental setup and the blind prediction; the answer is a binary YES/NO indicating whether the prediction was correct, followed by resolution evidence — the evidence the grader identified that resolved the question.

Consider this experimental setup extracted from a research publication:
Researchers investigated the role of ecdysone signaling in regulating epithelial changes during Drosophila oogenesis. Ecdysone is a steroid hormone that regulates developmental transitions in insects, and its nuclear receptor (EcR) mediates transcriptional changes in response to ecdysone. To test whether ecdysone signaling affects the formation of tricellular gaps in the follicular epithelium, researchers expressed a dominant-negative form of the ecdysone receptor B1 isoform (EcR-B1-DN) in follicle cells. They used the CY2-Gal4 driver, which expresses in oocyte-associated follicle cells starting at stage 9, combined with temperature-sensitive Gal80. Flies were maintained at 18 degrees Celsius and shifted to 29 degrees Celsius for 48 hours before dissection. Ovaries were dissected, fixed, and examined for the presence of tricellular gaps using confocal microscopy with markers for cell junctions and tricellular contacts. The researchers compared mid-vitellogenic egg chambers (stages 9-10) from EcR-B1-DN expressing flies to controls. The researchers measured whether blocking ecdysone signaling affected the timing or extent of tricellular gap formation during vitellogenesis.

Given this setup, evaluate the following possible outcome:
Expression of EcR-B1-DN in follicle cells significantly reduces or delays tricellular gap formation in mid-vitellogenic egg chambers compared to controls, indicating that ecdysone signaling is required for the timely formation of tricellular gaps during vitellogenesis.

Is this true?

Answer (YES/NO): YES